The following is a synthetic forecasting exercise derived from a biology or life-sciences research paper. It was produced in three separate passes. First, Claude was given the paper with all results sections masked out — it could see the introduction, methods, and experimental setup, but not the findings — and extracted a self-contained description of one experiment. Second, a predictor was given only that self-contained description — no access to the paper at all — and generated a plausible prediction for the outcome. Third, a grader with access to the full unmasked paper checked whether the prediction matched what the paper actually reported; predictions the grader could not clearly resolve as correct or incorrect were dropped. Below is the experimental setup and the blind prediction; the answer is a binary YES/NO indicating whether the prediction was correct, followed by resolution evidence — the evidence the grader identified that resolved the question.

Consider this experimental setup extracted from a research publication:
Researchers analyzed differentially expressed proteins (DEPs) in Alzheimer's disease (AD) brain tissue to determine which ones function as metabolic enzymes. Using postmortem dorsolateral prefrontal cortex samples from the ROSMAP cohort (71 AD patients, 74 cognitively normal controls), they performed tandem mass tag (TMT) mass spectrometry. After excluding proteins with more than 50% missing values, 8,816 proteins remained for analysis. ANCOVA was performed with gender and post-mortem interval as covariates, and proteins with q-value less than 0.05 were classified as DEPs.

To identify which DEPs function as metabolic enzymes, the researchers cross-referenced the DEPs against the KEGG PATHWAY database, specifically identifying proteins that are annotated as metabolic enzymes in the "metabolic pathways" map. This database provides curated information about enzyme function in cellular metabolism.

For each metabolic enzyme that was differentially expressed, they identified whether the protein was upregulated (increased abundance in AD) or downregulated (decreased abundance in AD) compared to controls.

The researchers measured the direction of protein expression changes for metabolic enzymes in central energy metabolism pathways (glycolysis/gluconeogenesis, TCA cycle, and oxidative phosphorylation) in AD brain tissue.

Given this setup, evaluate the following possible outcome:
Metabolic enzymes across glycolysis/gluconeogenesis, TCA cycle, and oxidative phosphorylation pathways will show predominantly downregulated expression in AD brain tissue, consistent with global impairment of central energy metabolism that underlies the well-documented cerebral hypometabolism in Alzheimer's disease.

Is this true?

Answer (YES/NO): NO